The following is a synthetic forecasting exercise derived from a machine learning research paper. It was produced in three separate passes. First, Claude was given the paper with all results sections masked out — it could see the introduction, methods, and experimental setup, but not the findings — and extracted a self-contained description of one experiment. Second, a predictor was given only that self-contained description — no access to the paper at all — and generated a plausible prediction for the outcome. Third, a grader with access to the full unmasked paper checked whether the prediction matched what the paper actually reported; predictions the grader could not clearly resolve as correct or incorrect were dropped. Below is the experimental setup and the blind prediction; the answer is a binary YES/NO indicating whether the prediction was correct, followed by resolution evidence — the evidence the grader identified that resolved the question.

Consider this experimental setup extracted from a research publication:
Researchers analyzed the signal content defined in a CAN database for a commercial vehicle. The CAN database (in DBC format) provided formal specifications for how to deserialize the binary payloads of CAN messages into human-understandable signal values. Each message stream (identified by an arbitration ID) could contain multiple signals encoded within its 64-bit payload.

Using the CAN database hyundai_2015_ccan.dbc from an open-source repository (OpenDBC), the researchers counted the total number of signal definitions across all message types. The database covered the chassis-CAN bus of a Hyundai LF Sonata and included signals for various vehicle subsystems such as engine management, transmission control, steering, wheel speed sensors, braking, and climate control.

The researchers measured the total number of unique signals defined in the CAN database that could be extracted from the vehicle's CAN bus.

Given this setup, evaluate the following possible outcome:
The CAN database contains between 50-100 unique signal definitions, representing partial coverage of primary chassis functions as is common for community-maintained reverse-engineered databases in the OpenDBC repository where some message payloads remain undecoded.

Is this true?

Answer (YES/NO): NO